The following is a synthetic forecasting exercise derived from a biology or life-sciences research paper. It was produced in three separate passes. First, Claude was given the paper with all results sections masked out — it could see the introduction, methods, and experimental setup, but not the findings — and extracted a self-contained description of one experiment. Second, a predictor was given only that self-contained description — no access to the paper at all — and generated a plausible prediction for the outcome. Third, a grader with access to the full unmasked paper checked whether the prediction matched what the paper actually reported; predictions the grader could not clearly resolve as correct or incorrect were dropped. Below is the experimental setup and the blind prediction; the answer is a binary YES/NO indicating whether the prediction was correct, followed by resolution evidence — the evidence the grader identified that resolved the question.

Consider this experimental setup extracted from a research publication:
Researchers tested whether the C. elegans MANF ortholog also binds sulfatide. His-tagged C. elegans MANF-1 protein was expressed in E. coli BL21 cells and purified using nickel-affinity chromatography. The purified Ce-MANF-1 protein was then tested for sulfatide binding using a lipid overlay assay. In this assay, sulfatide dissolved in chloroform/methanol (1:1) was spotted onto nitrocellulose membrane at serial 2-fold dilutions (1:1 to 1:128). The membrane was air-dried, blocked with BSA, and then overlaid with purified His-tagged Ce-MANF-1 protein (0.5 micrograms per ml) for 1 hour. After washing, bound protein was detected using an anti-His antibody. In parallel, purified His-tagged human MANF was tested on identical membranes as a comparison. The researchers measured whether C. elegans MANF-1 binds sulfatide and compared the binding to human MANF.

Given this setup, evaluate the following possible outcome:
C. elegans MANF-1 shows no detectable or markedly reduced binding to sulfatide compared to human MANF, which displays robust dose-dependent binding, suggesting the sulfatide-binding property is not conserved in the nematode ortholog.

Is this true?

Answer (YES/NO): NO